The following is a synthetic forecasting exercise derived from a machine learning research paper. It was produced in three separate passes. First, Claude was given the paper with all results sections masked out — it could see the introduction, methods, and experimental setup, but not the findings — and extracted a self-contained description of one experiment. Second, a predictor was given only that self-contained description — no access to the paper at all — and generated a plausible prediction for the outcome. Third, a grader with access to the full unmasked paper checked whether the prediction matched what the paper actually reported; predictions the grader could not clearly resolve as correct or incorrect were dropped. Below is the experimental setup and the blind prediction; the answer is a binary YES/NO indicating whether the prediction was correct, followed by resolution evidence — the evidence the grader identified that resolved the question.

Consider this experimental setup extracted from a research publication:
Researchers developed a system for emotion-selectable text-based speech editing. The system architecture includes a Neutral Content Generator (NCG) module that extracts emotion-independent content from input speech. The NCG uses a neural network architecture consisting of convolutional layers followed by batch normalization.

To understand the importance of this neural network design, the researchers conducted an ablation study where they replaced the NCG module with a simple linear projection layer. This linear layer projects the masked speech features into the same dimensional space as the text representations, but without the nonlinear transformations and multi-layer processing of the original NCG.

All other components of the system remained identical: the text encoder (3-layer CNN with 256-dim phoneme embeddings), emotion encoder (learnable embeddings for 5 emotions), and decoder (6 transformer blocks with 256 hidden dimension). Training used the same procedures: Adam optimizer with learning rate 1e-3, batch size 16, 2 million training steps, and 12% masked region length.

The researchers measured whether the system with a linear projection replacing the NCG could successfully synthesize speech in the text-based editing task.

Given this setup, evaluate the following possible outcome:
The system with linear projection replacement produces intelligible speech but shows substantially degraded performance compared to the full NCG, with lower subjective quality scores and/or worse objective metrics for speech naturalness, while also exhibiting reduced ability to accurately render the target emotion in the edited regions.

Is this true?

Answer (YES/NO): NO